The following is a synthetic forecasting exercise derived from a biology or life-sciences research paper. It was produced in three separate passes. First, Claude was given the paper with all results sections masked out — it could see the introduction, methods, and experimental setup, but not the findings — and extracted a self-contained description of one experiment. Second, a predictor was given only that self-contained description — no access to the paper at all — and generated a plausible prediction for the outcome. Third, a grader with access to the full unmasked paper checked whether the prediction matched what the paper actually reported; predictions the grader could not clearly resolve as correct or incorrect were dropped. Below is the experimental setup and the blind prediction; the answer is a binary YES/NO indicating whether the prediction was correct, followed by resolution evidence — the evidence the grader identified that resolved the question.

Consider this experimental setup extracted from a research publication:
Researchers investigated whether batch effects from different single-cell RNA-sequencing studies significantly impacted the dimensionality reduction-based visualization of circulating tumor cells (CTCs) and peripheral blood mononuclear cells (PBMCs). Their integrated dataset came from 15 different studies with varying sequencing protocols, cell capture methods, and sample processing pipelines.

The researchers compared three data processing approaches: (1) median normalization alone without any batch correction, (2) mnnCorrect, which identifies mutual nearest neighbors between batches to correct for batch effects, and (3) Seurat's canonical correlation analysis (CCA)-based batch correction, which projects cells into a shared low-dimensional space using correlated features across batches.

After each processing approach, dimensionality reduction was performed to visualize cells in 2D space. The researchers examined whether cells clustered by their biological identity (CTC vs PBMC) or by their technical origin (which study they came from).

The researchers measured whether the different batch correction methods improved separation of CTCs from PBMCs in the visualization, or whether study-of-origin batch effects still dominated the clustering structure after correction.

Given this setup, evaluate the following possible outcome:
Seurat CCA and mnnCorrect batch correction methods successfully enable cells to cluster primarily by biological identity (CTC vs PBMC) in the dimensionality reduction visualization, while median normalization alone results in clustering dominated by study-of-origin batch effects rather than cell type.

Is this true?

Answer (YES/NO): NO